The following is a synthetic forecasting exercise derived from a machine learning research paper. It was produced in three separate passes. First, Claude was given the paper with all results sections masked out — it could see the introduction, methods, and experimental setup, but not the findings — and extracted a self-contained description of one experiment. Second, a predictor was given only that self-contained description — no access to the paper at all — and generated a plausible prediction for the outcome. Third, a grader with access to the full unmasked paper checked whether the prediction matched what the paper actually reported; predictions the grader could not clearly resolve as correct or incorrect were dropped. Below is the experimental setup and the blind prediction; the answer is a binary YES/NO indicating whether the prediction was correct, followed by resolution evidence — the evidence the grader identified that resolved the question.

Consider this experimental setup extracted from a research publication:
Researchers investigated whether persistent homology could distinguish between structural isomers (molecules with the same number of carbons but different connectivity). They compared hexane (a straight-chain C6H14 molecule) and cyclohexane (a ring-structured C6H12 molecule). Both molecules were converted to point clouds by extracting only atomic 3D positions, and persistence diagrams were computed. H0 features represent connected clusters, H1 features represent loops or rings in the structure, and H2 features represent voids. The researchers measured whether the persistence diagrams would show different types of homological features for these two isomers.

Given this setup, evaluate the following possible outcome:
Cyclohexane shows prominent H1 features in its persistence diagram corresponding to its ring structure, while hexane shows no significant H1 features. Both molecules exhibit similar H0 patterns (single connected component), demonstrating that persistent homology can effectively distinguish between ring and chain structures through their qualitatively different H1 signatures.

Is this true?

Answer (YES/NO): YES